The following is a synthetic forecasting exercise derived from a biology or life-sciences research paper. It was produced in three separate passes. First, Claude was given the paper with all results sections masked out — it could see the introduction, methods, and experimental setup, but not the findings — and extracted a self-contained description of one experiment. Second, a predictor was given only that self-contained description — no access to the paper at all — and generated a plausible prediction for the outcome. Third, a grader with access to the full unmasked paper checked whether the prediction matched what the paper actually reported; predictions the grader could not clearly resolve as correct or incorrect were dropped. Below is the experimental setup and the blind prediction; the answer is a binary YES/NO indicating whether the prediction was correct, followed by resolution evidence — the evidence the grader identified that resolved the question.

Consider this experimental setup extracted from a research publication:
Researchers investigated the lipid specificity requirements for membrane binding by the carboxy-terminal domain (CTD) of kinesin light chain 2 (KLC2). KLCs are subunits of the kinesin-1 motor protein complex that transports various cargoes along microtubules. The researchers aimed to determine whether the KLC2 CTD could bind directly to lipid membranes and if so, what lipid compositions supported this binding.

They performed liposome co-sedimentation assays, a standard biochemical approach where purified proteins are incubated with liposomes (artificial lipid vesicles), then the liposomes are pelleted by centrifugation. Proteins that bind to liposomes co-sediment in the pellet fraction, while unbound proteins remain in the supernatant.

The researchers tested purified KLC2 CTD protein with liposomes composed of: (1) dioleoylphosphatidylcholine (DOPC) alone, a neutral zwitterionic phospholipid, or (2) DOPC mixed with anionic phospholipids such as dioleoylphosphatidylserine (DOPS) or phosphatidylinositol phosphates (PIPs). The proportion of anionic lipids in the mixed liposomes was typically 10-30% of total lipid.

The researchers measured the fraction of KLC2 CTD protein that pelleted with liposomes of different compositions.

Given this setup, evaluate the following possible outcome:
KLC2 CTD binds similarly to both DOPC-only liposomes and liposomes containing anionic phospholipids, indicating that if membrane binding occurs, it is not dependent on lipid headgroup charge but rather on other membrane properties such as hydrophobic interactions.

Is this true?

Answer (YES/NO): NO